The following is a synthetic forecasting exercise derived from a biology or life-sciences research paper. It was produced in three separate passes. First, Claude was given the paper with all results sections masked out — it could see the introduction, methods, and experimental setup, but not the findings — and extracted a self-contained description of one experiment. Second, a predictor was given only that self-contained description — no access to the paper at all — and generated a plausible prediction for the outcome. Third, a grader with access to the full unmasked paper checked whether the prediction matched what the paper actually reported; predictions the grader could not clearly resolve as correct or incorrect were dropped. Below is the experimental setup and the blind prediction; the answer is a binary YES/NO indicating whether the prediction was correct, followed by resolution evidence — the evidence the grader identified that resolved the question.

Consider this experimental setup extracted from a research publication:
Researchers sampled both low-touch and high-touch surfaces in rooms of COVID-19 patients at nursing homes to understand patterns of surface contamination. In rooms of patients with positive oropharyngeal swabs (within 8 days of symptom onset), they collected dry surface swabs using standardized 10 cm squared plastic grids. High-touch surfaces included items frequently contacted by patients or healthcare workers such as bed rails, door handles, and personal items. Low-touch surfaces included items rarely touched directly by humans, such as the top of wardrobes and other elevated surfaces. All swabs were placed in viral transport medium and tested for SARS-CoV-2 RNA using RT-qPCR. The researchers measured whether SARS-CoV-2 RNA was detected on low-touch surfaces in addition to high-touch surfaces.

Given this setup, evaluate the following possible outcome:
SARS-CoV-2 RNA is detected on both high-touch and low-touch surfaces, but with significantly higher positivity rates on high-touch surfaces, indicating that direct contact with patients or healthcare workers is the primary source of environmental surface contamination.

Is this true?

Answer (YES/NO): NO